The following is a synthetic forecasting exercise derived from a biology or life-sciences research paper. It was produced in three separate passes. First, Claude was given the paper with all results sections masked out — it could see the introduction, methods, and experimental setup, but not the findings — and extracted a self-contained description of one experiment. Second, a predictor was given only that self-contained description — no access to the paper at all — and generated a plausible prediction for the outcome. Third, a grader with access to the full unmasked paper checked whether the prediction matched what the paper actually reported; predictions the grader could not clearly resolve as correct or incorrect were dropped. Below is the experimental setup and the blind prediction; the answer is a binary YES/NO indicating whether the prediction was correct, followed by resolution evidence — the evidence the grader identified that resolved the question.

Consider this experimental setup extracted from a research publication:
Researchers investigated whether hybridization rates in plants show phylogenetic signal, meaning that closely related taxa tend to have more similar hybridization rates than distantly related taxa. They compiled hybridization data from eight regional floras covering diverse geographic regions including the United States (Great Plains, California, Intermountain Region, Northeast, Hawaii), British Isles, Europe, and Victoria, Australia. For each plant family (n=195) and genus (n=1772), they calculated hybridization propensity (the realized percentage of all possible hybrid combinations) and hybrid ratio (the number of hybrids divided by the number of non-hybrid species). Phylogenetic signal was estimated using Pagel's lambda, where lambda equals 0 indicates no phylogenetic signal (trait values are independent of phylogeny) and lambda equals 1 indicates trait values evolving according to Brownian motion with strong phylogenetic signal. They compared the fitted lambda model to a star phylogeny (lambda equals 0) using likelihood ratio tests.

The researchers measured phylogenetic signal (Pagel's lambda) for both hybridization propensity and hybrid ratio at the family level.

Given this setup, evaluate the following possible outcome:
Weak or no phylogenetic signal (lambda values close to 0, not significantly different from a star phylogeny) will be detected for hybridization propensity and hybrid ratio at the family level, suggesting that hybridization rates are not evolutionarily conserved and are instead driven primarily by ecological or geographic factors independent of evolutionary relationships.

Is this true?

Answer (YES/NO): NO